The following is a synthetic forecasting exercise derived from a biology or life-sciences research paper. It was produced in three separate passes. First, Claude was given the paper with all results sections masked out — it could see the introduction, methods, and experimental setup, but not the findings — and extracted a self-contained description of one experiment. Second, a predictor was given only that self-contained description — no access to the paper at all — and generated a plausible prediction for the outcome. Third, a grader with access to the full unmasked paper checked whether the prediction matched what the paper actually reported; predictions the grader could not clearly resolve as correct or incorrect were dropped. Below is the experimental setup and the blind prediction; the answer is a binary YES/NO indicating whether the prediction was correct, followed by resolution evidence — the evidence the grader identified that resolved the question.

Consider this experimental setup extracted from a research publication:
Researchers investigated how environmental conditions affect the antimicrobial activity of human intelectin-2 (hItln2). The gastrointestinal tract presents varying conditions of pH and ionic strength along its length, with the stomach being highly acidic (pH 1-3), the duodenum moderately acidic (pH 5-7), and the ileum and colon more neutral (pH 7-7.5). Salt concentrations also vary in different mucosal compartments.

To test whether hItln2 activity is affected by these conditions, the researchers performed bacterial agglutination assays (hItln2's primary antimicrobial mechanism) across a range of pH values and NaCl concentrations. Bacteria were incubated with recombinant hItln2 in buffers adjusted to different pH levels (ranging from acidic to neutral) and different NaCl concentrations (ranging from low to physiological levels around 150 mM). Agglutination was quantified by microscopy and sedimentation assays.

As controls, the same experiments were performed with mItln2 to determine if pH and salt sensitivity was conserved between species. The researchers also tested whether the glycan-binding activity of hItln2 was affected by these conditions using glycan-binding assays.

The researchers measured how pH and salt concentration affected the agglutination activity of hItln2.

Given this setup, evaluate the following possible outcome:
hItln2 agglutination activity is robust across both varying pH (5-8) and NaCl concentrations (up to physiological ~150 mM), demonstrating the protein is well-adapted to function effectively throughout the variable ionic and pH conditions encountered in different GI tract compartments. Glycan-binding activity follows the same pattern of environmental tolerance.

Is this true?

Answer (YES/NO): NO